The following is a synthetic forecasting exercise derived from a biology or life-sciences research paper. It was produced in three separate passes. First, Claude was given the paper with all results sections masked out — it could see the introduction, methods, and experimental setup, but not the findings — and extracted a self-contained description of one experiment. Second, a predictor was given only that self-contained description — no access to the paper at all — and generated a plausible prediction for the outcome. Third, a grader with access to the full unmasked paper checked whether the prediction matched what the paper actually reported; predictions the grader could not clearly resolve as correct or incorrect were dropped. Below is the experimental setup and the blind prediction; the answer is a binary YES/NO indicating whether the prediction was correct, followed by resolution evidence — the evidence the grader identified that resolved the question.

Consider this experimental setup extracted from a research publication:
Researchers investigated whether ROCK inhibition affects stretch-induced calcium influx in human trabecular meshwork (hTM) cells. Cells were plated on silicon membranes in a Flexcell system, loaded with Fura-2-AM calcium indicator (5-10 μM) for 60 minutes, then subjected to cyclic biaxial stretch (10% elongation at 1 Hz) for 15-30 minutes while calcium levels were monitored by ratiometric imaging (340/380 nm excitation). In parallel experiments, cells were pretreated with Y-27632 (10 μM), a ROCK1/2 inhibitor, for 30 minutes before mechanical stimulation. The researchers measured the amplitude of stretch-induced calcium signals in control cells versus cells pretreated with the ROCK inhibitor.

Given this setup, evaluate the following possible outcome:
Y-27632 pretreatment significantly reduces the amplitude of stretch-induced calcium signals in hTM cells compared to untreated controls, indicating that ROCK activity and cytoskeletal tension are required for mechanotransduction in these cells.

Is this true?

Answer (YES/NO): NO